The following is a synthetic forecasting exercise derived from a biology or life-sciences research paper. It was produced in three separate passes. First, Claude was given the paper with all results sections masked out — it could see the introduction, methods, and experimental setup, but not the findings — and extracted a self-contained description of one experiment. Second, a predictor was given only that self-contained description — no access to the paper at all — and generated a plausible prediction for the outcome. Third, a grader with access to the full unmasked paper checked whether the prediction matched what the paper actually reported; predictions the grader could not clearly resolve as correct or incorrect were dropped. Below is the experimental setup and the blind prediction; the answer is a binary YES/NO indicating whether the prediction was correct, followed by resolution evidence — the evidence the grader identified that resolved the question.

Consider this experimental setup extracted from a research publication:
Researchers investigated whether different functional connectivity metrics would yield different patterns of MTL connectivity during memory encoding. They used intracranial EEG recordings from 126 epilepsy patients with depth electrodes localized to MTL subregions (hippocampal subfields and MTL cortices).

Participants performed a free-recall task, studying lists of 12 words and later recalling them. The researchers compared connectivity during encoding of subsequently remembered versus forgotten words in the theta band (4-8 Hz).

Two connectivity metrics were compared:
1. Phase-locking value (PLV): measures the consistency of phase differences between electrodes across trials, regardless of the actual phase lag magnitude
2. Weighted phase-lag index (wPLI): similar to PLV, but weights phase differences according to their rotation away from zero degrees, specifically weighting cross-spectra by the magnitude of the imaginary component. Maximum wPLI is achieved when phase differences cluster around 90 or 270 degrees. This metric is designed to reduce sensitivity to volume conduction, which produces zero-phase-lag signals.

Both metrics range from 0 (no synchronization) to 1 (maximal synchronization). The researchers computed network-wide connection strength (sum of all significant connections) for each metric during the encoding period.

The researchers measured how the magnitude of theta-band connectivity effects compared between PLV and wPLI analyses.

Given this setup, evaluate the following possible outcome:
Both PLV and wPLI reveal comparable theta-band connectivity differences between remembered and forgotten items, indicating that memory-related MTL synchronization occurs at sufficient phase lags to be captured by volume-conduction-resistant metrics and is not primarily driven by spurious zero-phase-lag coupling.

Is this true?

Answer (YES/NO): NO